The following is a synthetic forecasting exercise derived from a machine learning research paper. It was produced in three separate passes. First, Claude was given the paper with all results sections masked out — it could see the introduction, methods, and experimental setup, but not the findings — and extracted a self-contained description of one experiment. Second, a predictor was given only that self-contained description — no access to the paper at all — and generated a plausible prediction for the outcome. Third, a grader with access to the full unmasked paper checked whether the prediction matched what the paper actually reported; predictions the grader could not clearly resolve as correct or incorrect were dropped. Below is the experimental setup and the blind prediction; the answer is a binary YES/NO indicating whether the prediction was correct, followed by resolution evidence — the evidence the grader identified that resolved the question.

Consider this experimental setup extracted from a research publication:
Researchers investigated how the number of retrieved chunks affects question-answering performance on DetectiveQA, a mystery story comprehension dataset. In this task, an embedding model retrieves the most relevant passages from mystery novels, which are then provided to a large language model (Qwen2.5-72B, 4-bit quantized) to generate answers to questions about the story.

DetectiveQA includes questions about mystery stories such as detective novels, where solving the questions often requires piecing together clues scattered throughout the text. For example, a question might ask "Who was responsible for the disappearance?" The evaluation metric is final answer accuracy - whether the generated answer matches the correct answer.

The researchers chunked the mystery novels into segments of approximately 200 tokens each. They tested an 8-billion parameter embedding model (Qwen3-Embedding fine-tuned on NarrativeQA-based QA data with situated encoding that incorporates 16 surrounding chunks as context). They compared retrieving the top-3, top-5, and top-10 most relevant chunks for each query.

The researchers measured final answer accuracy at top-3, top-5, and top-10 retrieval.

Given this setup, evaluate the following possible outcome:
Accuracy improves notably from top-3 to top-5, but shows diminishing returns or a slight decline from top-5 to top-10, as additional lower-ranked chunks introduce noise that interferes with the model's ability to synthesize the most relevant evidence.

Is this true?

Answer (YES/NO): YES